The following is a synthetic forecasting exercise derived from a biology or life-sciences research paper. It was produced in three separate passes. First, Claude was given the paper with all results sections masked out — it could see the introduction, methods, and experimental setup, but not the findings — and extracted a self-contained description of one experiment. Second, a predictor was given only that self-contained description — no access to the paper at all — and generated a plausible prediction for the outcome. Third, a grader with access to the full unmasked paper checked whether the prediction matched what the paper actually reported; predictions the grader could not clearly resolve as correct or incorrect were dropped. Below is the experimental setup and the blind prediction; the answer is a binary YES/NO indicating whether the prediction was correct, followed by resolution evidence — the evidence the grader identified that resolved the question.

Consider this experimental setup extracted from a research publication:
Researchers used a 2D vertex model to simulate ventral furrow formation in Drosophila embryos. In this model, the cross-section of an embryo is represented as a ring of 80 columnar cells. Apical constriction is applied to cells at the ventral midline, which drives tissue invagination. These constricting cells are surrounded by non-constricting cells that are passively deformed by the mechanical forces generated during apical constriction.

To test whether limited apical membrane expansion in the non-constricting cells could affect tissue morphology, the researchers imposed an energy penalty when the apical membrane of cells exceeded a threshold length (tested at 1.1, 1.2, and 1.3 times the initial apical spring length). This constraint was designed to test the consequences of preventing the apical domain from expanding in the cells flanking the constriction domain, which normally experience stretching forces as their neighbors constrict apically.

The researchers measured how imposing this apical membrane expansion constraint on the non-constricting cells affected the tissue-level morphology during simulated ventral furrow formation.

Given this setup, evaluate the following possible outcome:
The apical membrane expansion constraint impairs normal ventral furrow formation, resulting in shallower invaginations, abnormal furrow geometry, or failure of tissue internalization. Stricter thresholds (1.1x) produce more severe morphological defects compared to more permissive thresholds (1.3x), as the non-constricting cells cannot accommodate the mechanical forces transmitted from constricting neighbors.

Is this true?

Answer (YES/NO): NO